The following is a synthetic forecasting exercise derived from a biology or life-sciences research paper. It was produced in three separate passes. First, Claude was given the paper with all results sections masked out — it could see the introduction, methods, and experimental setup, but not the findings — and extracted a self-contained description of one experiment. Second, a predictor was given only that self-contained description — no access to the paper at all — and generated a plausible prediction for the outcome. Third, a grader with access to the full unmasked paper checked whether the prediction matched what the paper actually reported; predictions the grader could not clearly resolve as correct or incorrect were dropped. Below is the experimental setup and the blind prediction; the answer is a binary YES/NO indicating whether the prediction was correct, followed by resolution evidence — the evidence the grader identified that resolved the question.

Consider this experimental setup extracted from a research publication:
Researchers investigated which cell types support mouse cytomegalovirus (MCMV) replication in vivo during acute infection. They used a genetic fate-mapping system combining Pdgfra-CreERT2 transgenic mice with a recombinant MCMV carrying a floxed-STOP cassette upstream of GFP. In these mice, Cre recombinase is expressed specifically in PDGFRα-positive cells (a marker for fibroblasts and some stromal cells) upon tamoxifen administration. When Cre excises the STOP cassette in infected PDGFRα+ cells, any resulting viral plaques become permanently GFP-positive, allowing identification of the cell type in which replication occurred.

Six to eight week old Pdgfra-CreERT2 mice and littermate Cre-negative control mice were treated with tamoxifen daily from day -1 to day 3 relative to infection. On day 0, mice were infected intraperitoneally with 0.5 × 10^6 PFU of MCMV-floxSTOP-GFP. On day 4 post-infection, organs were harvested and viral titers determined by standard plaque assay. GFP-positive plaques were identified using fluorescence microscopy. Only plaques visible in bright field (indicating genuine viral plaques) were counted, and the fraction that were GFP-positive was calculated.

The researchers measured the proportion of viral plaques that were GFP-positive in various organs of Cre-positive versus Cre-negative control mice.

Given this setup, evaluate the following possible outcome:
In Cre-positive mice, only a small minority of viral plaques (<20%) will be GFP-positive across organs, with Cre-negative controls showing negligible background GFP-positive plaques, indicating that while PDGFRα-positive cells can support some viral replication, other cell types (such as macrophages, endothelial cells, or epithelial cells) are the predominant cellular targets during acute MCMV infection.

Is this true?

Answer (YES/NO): NO